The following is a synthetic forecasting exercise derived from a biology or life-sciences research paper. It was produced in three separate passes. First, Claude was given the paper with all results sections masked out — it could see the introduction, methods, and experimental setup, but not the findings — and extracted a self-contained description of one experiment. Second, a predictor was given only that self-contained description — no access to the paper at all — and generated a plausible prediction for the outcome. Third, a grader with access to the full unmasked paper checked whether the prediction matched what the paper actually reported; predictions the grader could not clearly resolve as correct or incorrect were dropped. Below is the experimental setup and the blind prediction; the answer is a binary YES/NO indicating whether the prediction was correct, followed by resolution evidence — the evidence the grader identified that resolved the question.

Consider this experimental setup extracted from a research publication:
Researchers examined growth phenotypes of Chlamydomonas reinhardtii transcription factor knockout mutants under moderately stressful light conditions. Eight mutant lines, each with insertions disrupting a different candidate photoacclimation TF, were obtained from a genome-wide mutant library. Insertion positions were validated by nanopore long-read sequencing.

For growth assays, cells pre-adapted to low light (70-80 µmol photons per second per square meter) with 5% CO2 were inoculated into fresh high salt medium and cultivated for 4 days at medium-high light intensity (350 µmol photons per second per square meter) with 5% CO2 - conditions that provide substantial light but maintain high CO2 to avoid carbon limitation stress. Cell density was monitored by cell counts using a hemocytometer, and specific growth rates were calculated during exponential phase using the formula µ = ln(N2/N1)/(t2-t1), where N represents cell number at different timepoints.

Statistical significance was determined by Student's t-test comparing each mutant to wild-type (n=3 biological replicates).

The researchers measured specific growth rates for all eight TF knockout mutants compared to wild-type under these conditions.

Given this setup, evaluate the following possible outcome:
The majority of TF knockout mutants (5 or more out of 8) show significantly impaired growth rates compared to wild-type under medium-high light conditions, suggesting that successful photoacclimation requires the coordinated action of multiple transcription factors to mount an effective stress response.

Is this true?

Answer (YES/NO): YES